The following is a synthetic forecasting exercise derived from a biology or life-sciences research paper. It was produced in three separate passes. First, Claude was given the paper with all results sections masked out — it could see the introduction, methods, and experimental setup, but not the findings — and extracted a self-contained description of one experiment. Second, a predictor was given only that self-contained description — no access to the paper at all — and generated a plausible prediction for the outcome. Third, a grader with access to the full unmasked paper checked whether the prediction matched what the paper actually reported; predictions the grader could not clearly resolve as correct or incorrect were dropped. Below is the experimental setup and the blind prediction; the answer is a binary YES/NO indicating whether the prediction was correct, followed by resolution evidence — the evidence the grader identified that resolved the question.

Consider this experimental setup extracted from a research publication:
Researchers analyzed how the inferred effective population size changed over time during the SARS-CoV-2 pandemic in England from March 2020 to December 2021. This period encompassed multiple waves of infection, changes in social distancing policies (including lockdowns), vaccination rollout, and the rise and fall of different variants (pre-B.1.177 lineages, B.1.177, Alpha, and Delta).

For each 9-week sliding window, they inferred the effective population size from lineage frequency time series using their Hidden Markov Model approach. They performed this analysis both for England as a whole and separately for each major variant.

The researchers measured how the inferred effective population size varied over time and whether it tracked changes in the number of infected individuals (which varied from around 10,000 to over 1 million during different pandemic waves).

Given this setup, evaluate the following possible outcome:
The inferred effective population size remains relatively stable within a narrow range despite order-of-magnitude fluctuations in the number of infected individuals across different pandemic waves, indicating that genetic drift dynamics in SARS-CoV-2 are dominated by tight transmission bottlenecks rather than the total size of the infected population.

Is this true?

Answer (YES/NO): NO